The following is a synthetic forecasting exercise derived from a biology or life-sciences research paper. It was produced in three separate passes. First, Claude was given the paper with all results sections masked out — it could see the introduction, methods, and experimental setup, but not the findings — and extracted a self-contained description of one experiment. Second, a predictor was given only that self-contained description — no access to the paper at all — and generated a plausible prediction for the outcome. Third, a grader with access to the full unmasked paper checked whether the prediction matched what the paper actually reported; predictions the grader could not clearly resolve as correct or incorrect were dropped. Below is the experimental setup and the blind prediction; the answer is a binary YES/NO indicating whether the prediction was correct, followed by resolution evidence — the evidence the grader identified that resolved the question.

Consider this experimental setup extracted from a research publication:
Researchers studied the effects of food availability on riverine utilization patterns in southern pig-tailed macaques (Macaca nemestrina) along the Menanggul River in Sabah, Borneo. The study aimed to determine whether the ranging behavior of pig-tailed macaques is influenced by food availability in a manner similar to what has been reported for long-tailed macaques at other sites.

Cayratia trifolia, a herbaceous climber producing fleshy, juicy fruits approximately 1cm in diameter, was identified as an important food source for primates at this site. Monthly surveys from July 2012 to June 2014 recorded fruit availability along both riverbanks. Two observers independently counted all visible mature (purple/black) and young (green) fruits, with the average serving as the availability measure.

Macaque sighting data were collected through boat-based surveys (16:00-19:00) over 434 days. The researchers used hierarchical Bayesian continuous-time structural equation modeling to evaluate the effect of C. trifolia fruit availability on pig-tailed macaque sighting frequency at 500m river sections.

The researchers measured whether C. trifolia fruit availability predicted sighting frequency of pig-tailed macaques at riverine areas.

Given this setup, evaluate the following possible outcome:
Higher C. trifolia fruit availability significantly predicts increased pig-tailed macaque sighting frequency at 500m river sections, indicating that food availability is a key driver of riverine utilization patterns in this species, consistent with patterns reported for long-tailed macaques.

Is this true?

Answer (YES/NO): YES